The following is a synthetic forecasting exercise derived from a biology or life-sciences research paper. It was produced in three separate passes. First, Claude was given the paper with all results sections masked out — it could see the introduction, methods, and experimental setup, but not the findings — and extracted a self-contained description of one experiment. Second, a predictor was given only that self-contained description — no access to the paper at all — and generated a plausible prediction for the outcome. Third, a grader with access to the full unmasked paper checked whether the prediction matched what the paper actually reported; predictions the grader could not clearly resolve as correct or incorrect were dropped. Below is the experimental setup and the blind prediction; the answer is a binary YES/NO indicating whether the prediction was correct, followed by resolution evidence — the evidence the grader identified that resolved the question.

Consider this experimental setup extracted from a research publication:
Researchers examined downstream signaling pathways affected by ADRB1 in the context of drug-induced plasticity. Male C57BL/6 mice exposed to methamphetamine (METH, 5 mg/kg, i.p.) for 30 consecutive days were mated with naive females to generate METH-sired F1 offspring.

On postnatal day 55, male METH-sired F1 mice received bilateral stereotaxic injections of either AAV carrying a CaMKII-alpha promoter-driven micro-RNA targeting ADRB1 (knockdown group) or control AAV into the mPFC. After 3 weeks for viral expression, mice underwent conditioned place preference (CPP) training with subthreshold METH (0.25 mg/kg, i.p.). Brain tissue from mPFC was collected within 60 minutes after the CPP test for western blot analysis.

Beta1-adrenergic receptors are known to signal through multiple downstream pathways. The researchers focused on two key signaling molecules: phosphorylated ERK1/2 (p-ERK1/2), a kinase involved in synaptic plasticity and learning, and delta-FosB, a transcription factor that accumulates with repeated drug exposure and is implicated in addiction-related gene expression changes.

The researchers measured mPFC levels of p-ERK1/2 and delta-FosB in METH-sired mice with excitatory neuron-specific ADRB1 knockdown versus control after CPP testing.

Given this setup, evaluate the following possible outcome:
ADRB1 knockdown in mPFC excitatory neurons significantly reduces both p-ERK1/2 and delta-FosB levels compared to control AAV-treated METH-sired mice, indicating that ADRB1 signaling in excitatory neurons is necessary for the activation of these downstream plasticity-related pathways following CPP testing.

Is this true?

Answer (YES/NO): YES